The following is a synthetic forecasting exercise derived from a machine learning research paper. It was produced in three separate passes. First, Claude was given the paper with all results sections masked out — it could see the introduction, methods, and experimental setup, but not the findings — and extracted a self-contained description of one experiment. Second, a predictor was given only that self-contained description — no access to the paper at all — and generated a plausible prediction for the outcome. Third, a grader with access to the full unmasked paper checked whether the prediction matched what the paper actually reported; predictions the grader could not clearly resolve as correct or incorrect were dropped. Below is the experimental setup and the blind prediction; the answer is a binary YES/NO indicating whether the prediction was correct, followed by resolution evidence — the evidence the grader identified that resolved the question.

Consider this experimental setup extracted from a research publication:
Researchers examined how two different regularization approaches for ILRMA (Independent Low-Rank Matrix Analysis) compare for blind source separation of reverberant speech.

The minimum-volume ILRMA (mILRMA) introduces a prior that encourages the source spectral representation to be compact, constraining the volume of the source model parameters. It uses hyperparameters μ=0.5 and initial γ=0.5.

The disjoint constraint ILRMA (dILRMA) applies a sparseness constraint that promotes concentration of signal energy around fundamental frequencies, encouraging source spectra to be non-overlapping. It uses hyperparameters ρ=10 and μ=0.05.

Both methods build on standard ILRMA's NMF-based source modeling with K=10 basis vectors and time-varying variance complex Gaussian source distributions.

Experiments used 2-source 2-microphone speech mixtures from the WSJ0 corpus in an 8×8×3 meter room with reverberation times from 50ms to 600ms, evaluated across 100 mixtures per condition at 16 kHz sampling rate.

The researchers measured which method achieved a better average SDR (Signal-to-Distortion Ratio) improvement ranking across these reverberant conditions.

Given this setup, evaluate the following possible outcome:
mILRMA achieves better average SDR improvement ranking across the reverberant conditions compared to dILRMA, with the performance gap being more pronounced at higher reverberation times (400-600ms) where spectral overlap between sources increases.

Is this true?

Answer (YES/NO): NO